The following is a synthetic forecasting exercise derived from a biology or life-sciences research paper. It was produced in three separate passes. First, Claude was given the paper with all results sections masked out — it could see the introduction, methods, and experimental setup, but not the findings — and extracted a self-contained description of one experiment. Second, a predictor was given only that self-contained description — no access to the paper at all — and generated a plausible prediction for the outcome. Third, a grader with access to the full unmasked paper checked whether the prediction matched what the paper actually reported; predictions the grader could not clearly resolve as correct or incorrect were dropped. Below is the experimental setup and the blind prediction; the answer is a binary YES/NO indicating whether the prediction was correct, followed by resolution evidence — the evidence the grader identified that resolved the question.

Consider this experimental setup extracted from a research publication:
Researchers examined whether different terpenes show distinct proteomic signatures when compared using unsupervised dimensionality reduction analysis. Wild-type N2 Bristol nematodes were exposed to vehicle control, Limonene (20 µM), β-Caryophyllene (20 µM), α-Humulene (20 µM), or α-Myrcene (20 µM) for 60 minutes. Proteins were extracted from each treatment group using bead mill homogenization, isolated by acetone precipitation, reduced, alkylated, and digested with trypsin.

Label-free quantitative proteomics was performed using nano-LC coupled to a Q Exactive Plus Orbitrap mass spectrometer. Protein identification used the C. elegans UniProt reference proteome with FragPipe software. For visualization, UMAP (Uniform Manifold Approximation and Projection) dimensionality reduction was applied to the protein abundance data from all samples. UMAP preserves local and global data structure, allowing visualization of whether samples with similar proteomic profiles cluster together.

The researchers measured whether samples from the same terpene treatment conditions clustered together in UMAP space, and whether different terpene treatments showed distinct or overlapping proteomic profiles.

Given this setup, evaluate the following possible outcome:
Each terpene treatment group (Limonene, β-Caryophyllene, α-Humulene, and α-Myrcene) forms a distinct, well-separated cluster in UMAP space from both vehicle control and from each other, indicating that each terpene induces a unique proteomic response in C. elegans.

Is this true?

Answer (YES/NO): NO